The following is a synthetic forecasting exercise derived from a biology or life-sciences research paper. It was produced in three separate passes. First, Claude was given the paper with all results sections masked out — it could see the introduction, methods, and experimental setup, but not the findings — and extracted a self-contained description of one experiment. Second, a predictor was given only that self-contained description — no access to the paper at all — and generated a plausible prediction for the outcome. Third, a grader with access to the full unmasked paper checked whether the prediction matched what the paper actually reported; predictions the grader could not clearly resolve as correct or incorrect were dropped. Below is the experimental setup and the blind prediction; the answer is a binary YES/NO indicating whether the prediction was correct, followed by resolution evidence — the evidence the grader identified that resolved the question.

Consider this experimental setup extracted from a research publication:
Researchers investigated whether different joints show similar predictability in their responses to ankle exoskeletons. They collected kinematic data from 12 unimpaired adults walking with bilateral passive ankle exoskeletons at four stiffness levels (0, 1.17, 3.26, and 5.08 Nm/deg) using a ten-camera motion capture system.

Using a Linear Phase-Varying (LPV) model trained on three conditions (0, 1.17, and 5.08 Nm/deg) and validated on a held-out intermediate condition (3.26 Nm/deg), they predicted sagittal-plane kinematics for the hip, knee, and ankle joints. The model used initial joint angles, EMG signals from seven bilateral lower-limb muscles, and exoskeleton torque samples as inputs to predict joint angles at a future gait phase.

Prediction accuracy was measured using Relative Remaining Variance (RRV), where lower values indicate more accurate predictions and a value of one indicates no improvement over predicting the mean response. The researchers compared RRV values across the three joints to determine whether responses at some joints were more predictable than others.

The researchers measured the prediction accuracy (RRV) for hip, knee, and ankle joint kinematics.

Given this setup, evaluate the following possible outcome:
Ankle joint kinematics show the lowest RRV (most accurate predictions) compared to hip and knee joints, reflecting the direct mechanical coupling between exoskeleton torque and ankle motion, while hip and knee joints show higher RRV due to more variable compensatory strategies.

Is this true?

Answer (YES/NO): YES